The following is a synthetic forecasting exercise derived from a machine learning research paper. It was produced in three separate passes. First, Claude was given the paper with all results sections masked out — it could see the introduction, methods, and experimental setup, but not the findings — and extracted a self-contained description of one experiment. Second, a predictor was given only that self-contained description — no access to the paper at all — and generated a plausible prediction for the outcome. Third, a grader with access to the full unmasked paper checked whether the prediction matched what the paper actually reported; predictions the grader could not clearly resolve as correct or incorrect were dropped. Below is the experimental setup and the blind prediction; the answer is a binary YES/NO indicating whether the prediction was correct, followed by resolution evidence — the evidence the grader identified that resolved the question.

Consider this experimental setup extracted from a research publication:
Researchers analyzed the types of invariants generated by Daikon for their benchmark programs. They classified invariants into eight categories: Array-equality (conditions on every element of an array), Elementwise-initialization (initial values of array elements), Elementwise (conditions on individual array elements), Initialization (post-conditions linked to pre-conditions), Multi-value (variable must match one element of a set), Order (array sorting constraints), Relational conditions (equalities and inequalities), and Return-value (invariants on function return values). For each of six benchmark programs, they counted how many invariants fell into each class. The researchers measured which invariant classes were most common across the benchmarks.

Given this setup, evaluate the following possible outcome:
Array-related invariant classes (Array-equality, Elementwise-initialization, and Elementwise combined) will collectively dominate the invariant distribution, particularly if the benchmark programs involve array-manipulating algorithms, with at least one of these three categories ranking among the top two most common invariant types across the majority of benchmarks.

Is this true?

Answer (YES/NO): NO